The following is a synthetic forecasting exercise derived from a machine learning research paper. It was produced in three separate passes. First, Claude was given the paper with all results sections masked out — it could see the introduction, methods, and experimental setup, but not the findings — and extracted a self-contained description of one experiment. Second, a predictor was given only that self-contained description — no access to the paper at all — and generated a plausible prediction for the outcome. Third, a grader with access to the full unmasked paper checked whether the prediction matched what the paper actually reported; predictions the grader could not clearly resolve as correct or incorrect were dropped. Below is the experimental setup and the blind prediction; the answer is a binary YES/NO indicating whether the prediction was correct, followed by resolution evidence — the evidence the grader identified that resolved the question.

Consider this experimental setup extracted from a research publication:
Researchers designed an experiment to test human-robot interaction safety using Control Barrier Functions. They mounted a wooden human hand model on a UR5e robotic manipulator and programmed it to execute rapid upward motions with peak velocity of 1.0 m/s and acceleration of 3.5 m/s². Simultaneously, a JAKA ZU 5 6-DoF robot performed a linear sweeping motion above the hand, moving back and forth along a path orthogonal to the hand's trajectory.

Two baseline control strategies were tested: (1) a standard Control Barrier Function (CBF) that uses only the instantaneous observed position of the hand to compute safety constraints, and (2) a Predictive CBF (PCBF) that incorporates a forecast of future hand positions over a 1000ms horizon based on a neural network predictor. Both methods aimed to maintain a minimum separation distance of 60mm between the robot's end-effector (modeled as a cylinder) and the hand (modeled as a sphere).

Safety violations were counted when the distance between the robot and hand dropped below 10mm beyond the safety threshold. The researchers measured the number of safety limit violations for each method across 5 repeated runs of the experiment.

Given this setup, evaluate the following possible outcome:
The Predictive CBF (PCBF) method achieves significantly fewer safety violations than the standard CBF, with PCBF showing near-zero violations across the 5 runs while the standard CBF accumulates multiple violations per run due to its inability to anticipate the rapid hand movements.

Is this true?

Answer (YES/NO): NO